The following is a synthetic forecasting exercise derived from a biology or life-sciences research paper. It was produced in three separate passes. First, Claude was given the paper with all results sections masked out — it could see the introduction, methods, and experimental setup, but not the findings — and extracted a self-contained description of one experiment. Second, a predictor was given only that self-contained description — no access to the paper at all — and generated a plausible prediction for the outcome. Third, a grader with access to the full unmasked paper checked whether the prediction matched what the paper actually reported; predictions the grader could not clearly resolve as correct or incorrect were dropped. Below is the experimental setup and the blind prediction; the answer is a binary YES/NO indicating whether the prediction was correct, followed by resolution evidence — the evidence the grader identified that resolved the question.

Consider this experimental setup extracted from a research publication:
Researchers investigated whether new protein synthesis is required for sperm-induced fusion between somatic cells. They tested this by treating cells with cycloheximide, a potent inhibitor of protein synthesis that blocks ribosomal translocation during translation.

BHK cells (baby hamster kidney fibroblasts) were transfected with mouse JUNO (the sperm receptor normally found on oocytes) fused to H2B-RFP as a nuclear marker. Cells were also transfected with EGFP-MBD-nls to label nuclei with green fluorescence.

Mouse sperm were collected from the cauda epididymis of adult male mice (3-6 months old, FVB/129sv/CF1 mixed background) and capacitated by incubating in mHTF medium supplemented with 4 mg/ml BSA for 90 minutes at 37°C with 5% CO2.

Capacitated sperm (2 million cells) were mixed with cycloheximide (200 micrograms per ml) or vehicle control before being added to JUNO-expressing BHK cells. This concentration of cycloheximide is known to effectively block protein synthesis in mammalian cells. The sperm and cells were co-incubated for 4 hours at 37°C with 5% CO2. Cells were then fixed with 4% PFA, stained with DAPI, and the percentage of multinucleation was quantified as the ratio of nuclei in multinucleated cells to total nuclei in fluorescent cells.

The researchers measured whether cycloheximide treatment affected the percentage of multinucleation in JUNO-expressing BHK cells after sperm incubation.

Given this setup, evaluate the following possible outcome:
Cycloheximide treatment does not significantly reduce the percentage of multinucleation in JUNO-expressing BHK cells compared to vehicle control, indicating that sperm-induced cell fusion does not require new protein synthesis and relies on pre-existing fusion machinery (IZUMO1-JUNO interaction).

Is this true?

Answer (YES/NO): YES